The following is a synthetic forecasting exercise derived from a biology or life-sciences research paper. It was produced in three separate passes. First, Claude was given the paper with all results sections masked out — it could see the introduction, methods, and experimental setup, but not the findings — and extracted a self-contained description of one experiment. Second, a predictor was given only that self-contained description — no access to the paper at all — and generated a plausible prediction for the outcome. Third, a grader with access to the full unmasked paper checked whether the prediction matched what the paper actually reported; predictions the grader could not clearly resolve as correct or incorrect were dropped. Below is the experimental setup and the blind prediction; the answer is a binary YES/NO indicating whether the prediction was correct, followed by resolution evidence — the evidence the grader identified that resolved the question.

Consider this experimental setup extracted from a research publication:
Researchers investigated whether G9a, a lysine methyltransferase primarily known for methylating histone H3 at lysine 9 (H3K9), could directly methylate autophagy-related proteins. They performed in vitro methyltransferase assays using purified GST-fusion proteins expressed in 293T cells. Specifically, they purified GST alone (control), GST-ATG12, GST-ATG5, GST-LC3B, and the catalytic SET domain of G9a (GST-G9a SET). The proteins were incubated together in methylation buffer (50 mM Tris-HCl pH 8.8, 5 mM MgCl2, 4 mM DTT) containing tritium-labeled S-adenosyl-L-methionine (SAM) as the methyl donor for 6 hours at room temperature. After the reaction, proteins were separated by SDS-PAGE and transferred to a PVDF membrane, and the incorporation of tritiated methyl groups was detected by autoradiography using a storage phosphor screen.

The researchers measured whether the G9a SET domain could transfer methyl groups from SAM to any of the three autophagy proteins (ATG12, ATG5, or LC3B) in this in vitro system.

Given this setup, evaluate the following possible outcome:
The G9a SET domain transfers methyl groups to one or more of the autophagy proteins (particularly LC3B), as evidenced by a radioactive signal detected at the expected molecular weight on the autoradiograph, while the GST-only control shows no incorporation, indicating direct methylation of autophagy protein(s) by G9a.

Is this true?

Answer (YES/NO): NO